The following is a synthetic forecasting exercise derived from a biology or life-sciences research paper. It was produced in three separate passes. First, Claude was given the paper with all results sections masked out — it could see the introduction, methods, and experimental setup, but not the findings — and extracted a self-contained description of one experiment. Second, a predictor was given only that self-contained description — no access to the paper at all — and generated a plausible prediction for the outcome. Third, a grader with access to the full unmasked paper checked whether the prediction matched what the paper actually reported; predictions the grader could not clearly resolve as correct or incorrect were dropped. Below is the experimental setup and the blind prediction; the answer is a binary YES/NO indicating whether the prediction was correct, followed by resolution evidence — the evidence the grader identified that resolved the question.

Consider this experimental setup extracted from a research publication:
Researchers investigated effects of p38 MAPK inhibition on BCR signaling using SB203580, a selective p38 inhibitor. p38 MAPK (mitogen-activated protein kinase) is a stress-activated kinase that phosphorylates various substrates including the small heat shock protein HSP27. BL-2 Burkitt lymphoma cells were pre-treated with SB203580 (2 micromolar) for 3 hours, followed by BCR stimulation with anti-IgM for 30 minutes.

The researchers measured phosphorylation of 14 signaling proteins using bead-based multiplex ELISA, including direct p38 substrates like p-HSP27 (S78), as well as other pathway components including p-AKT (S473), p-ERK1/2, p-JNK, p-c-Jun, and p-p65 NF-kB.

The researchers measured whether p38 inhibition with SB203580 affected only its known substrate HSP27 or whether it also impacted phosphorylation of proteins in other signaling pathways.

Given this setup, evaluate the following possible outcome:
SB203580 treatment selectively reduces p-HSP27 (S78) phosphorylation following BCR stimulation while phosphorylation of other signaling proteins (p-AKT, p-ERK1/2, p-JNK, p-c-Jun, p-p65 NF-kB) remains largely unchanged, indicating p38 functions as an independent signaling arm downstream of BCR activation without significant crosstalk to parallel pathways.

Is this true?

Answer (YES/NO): NO